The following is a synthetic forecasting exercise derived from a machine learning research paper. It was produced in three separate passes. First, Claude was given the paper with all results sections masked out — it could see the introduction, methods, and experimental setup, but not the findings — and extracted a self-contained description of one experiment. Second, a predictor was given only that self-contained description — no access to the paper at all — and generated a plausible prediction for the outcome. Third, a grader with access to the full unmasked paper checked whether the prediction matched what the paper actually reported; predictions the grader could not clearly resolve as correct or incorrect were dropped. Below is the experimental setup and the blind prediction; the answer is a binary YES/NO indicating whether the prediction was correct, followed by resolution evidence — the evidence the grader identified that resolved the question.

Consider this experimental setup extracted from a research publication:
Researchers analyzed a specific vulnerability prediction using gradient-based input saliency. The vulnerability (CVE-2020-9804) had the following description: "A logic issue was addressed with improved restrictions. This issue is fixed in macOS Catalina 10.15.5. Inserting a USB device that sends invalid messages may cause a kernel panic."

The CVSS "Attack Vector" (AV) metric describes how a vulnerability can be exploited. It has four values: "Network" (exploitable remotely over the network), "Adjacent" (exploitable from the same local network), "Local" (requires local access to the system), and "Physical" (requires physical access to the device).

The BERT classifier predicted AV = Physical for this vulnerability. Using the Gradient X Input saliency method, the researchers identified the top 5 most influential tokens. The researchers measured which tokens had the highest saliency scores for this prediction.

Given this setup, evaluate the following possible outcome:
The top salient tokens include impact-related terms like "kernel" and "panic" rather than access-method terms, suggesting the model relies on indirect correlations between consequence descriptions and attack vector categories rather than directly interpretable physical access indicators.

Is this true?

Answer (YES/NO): NO